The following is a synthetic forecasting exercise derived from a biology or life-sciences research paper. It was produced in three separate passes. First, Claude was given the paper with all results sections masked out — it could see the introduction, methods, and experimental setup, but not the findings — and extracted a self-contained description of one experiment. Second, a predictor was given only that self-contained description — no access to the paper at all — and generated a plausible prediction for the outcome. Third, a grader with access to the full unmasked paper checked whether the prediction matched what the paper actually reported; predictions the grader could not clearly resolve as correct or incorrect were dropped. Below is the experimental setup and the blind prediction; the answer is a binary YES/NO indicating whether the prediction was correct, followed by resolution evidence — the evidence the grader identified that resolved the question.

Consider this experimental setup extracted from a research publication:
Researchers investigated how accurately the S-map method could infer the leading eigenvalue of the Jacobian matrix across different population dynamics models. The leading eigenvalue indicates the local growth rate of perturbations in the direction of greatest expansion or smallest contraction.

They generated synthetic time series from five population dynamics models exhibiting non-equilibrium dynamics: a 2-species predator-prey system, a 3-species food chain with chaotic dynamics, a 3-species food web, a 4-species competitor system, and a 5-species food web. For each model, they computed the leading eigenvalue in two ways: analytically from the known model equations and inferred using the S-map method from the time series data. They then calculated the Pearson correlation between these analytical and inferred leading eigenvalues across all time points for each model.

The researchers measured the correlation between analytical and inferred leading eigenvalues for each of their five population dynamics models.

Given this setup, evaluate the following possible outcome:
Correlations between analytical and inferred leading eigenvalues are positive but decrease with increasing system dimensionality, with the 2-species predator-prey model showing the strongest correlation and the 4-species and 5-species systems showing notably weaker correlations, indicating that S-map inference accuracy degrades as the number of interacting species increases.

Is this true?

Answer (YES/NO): NO